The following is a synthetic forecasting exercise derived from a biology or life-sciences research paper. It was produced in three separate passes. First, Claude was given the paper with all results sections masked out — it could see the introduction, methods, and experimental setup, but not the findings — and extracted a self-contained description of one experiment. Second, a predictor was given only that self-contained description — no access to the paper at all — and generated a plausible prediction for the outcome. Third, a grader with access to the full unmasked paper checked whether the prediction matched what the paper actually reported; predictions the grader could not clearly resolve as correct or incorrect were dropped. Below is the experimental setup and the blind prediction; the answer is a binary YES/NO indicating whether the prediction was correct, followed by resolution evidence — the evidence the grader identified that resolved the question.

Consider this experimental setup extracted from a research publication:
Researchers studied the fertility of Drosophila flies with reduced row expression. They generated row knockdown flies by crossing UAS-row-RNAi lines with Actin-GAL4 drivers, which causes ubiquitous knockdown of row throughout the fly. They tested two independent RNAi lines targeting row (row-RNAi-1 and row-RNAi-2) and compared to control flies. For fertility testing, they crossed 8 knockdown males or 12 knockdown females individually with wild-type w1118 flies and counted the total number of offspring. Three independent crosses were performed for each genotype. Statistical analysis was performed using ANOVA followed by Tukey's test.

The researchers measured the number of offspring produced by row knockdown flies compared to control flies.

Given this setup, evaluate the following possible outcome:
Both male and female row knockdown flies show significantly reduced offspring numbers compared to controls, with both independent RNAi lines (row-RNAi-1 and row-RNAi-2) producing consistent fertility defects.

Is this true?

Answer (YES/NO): YES